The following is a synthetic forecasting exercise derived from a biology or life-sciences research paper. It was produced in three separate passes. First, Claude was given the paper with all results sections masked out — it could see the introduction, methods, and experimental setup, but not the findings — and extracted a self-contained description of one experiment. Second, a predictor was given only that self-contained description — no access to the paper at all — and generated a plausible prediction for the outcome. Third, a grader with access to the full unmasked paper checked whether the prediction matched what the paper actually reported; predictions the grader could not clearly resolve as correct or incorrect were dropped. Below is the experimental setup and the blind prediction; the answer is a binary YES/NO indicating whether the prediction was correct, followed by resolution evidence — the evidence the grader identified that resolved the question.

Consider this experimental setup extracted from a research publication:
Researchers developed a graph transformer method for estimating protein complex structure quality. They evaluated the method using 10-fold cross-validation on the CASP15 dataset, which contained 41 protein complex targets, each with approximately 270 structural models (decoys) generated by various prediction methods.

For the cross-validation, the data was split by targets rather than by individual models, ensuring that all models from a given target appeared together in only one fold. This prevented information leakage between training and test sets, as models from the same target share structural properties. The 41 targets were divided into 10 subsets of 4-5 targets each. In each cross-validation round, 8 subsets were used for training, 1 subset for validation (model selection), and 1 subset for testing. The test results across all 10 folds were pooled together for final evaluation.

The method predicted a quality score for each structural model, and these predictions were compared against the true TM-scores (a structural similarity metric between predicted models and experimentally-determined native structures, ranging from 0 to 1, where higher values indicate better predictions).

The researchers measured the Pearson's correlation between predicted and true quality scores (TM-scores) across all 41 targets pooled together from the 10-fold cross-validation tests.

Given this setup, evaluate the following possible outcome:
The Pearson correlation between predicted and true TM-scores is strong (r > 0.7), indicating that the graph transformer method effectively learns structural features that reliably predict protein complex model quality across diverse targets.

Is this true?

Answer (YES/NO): YES